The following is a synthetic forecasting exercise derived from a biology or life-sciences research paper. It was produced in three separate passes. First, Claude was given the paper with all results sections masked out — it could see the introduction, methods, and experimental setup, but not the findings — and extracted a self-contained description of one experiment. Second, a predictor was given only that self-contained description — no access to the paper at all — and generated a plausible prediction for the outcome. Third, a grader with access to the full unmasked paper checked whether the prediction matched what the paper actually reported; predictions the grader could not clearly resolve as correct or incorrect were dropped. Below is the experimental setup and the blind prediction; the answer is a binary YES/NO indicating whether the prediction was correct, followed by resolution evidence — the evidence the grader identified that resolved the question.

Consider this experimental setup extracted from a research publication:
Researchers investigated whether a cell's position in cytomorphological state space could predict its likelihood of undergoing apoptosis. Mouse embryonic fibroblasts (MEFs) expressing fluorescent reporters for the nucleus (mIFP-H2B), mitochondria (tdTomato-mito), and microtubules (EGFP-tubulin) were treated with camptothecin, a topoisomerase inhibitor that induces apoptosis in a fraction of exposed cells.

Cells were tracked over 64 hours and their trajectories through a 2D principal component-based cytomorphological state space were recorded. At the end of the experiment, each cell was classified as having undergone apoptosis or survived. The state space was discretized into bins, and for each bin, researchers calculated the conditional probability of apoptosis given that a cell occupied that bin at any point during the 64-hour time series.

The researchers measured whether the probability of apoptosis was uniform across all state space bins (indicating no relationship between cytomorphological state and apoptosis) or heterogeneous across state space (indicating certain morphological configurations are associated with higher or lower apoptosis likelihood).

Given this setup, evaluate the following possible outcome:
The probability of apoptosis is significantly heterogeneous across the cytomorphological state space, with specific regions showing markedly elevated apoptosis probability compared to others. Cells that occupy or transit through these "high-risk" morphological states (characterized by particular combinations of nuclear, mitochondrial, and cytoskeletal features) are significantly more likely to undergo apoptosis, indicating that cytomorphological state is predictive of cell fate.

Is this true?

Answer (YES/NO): YES